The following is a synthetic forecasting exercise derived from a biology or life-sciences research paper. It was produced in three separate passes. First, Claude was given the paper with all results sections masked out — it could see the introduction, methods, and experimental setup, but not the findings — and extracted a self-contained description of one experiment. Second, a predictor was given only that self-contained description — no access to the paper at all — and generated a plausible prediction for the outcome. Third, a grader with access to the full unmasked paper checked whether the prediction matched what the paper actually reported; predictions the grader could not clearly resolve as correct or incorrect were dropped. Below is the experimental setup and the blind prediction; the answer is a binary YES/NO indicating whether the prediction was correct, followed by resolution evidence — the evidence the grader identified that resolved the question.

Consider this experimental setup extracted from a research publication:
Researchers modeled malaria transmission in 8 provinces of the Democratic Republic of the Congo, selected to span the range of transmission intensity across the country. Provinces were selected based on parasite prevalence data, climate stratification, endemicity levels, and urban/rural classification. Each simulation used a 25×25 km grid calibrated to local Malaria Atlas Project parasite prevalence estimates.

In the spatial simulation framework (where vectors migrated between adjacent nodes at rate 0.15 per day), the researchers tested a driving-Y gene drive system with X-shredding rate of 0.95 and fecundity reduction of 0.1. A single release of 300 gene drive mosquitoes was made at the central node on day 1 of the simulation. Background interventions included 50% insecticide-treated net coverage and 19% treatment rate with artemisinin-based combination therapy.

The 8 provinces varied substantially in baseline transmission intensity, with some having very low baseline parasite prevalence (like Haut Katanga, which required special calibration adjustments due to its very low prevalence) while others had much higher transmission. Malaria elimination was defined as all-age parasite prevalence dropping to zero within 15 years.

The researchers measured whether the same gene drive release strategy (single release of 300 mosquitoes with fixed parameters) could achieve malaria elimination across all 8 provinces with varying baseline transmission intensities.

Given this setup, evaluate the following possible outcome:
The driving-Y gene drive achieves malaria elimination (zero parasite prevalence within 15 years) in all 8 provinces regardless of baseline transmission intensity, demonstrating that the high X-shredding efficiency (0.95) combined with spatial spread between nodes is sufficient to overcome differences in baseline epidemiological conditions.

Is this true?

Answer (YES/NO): NO